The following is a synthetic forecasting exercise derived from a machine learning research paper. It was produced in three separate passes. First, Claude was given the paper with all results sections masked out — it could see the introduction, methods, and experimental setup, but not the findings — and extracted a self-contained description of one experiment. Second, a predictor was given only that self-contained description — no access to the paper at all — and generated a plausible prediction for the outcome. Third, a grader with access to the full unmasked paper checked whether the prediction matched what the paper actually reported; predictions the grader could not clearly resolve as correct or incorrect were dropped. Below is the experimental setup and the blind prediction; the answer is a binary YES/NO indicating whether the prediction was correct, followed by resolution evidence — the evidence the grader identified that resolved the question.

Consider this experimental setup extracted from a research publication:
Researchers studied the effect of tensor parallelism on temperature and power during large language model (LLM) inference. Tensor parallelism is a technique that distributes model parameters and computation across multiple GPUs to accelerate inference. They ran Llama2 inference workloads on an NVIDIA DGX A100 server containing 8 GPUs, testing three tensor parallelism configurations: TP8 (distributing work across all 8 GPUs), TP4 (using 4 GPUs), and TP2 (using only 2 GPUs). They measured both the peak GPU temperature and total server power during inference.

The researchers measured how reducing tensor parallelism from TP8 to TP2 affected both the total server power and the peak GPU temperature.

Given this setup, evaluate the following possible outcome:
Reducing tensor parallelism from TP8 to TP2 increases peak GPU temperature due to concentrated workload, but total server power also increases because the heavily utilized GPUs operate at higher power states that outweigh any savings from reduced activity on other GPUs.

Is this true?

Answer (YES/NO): NO